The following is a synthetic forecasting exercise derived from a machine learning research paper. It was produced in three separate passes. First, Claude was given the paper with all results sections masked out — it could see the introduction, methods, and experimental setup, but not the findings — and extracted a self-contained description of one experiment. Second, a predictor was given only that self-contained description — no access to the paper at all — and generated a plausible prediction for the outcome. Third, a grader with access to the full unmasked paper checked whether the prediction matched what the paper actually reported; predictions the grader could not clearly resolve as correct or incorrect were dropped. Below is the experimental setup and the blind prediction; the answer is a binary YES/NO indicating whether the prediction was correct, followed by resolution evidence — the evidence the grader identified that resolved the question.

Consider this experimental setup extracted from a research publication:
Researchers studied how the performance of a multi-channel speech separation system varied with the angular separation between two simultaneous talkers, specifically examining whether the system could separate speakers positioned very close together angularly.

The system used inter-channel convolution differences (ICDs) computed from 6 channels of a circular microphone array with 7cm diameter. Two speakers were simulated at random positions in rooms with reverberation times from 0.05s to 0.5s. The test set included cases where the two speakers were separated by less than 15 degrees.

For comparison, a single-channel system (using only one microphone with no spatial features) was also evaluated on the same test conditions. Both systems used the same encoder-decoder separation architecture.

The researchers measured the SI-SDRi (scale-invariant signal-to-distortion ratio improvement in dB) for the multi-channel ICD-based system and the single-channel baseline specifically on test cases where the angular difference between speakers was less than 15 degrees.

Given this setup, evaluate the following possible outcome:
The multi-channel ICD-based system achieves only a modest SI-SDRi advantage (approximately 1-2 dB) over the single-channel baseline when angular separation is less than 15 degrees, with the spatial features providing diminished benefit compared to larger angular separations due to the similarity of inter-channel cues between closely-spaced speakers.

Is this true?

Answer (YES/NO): NO